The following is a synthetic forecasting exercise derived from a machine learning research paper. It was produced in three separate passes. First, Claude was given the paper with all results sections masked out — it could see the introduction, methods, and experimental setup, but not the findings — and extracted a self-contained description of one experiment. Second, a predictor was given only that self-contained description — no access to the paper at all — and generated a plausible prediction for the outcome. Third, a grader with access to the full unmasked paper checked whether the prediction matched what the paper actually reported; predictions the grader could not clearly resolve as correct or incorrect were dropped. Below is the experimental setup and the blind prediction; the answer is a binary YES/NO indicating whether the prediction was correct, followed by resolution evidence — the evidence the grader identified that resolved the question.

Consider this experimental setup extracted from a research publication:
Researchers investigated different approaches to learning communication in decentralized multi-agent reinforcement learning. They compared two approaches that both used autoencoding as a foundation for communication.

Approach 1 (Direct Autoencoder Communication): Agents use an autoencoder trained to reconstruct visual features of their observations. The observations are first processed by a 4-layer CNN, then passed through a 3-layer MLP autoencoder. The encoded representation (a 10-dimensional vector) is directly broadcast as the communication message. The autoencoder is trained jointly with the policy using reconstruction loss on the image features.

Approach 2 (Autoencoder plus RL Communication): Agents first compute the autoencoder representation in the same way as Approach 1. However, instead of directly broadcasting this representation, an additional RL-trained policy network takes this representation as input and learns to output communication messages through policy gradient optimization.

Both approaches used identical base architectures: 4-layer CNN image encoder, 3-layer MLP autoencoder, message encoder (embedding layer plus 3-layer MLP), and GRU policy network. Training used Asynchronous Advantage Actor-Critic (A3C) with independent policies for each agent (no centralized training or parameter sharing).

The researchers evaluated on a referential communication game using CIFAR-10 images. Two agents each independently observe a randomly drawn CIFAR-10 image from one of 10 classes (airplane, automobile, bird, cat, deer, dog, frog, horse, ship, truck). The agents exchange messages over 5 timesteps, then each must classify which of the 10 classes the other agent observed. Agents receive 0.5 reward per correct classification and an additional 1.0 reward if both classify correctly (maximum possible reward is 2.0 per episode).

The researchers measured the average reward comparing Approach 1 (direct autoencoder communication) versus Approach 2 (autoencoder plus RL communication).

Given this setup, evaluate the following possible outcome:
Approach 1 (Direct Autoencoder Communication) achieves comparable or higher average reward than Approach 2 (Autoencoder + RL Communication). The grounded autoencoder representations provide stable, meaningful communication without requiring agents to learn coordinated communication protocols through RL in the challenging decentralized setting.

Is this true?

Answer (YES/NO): YES